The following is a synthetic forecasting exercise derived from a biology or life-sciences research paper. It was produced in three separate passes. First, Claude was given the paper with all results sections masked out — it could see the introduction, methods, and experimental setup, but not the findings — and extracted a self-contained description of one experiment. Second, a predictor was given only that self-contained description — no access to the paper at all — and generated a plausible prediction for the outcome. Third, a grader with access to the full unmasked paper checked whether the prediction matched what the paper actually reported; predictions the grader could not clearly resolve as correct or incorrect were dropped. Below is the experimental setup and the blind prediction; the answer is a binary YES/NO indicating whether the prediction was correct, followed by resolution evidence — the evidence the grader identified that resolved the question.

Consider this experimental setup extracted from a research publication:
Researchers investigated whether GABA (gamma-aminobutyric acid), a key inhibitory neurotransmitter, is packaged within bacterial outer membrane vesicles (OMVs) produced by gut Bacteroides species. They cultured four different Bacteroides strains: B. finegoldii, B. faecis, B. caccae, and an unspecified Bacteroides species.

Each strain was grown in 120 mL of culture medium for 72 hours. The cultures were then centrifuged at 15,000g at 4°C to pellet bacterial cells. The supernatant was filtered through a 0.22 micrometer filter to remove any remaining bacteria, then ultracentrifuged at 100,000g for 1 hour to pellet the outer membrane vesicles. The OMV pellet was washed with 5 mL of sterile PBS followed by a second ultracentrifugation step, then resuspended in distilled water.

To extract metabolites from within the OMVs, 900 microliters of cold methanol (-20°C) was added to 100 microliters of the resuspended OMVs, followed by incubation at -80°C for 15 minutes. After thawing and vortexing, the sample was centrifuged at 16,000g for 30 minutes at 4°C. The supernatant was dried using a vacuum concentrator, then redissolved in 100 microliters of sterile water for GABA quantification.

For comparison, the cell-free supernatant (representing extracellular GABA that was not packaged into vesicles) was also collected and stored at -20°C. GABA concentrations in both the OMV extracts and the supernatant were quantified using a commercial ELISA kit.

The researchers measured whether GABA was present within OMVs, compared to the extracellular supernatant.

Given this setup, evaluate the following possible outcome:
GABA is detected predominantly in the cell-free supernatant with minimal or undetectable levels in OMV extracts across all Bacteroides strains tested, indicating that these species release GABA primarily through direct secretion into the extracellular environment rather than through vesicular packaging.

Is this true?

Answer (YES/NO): NO